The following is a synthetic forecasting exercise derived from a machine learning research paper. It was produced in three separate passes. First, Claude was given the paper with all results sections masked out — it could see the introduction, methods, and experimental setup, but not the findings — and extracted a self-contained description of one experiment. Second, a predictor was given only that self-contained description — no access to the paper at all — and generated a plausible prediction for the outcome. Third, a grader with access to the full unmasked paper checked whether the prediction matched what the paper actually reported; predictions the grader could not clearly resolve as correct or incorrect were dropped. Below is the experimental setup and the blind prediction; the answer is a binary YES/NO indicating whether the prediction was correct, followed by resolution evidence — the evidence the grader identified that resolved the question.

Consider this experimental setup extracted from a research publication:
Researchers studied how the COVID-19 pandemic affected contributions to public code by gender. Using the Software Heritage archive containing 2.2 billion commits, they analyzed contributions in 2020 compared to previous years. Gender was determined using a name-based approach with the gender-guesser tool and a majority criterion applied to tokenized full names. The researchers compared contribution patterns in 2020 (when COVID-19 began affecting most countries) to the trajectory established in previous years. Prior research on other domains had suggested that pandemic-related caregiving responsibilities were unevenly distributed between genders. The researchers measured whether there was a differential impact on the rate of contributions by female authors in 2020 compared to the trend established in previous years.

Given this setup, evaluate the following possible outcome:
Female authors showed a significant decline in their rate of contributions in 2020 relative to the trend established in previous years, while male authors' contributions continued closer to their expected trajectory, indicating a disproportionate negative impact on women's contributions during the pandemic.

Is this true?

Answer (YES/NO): YES